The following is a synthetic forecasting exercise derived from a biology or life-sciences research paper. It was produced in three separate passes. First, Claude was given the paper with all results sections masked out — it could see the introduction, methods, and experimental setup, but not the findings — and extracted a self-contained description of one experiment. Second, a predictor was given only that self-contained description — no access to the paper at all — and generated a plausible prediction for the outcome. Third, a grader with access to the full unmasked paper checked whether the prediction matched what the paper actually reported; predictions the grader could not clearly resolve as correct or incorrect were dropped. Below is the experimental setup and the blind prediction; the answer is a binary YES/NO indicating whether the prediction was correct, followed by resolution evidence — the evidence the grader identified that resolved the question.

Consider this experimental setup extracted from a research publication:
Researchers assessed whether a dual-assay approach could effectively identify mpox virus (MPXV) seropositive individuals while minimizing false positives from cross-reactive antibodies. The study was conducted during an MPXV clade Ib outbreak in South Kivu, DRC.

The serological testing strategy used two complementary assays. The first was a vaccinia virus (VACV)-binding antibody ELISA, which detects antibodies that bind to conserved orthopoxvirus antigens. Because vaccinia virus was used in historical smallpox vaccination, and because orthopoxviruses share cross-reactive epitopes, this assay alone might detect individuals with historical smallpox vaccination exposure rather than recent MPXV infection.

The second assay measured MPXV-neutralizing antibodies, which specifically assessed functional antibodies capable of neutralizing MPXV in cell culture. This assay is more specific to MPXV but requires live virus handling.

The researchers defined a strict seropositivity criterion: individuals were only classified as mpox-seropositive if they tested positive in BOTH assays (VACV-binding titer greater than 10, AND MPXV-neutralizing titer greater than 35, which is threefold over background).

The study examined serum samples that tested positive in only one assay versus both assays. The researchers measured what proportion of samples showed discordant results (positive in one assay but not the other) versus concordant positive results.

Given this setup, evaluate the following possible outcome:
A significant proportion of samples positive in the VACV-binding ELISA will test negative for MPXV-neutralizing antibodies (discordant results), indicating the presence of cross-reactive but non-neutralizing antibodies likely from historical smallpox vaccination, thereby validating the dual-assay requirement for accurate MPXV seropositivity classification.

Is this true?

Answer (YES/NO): NO